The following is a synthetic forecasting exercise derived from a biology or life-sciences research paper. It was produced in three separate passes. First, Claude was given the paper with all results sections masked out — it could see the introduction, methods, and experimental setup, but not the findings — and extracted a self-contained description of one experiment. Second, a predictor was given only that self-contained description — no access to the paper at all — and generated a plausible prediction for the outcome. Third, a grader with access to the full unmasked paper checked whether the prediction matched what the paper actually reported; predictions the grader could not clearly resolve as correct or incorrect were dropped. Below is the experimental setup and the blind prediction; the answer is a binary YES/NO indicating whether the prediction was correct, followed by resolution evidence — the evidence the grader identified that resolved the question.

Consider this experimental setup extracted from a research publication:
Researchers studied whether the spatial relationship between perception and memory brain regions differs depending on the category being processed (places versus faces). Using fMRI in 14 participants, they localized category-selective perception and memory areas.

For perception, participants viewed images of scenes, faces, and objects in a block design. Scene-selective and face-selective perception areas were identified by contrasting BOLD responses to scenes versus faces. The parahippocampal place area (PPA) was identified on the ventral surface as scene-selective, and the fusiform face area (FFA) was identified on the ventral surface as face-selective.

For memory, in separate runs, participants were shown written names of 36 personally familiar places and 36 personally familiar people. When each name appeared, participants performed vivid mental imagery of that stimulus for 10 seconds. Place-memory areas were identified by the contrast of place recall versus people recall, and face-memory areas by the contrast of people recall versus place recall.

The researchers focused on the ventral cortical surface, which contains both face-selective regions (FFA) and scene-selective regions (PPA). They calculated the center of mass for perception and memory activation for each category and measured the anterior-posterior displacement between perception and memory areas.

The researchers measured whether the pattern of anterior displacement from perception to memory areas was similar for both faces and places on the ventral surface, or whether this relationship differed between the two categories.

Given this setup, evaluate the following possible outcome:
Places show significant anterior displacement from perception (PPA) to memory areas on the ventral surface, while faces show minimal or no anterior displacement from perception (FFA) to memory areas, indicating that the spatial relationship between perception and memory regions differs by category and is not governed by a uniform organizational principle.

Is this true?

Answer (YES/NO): YES